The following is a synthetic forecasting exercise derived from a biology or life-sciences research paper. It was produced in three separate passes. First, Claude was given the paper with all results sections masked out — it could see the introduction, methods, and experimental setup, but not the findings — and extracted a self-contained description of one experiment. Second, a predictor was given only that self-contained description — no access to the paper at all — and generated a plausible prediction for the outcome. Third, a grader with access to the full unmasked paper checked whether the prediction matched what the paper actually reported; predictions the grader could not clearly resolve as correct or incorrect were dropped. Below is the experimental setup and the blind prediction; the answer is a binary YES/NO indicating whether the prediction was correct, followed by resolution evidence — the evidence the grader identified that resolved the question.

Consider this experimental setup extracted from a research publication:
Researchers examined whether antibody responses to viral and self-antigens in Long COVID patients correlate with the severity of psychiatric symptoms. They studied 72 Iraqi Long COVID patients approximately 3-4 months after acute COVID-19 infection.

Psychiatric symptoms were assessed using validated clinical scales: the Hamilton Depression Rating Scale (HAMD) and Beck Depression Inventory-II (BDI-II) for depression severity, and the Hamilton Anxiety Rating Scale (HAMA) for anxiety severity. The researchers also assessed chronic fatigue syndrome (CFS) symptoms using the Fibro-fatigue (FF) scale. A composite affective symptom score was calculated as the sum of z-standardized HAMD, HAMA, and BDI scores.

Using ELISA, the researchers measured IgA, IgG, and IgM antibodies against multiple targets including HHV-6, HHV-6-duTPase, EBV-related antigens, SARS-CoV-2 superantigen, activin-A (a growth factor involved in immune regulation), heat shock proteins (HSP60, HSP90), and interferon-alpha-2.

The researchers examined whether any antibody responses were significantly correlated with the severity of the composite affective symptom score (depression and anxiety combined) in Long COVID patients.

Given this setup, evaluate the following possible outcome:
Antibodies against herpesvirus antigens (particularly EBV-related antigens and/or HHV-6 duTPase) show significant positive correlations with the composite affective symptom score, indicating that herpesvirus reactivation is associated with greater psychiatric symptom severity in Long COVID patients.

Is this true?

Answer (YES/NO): YES